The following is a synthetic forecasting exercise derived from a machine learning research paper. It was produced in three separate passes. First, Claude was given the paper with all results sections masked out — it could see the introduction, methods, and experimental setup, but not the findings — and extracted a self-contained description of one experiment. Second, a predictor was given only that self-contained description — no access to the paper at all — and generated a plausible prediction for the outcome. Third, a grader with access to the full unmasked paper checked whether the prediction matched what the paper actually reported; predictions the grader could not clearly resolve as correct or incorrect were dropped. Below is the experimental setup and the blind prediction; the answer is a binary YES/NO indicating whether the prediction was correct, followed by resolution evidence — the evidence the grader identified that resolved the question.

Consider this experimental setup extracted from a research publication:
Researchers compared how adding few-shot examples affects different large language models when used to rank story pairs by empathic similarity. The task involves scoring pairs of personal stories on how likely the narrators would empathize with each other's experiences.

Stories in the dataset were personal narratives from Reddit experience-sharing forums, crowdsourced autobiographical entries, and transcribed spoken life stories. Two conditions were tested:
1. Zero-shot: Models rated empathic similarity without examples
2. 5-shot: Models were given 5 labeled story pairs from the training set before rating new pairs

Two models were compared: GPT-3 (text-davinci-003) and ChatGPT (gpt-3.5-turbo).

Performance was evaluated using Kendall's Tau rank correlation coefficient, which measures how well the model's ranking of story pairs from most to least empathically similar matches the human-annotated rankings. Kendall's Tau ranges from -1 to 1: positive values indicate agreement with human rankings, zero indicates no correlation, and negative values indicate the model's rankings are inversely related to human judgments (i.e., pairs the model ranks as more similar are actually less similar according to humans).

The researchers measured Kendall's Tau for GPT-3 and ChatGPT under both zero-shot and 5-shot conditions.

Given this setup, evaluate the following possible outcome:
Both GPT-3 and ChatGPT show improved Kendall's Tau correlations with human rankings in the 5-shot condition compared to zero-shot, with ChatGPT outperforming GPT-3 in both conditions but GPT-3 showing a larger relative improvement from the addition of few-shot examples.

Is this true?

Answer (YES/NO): NO